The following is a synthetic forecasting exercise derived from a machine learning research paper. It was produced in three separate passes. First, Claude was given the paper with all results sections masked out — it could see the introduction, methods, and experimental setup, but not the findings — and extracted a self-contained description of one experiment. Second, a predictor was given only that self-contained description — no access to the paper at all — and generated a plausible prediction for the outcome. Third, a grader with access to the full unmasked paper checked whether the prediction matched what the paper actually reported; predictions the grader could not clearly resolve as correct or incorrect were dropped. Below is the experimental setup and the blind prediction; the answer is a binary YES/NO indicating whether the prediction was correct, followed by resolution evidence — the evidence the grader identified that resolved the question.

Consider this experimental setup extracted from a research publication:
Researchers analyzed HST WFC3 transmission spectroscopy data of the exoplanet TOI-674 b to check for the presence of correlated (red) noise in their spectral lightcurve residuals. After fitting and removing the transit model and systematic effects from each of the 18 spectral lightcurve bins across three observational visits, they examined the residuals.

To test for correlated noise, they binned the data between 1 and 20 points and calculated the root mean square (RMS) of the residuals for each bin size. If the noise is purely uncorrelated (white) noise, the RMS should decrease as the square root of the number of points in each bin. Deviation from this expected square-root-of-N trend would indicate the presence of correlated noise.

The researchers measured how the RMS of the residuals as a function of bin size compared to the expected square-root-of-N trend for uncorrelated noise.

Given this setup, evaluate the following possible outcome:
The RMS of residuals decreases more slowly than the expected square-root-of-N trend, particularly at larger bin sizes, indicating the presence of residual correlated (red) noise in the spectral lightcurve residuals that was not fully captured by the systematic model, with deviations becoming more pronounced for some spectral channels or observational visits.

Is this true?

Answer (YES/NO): NO